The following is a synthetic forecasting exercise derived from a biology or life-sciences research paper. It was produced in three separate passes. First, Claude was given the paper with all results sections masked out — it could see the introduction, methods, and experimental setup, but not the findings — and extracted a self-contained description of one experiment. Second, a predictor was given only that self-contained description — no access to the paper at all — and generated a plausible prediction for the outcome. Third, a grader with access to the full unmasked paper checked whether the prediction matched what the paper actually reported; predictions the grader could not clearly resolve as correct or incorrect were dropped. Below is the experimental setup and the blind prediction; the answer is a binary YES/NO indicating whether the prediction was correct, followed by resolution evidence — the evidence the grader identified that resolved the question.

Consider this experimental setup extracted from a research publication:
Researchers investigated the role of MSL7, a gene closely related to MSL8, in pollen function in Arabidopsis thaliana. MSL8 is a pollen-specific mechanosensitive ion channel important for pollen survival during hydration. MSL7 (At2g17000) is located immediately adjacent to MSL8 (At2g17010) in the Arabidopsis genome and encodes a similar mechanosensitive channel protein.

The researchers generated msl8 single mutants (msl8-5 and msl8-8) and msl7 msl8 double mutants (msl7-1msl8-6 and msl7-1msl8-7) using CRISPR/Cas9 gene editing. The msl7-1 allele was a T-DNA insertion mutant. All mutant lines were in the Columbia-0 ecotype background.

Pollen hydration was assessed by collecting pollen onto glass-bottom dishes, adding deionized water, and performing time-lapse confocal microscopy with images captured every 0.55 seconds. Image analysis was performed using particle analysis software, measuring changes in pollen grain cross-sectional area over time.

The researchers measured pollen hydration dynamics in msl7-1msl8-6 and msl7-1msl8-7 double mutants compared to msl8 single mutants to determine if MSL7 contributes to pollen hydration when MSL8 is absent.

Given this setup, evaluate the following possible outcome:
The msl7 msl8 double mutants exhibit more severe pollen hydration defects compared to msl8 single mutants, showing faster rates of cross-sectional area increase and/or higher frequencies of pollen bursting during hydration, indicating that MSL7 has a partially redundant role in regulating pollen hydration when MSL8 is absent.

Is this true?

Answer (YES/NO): NO